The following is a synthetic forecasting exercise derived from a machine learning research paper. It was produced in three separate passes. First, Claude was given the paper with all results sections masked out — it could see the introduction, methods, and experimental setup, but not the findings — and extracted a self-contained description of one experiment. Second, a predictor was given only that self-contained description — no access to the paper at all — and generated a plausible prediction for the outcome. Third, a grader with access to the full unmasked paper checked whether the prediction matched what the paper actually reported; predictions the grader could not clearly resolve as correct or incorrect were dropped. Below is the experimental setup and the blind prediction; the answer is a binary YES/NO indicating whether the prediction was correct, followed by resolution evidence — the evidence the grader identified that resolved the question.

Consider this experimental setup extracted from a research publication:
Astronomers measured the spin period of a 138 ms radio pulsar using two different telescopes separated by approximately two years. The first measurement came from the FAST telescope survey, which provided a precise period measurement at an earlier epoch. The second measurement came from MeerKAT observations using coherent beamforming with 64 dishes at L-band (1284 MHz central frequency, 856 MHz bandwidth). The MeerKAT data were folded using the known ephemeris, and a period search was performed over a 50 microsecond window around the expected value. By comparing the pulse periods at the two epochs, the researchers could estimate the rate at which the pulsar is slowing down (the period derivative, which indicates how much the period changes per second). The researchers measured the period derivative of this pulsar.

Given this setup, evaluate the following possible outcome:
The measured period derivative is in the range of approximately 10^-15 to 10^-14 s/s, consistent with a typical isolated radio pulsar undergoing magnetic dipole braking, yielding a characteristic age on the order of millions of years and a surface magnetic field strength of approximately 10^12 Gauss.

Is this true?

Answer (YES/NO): NO